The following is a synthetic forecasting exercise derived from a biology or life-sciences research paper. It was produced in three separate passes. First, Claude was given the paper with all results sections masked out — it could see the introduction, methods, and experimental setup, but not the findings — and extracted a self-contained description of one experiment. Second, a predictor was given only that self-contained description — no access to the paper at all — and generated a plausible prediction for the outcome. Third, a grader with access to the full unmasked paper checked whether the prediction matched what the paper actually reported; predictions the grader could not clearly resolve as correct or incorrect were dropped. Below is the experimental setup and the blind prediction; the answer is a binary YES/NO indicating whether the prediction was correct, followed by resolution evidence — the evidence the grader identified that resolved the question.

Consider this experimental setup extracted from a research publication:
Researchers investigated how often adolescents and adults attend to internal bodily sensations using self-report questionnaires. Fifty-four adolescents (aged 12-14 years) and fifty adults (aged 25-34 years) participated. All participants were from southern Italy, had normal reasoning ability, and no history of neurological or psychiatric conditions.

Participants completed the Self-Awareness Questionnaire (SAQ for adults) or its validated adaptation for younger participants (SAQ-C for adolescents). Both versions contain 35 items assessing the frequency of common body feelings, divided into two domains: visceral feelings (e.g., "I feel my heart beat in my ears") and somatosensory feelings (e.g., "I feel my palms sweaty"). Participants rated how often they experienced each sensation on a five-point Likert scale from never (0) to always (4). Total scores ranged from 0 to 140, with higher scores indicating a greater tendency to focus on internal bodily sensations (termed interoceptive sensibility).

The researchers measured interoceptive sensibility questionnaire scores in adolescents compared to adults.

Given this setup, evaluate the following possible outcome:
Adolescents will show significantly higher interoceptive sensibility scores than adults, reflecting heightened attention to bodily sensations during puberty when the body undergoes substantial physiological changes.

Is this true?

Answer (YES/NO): YES